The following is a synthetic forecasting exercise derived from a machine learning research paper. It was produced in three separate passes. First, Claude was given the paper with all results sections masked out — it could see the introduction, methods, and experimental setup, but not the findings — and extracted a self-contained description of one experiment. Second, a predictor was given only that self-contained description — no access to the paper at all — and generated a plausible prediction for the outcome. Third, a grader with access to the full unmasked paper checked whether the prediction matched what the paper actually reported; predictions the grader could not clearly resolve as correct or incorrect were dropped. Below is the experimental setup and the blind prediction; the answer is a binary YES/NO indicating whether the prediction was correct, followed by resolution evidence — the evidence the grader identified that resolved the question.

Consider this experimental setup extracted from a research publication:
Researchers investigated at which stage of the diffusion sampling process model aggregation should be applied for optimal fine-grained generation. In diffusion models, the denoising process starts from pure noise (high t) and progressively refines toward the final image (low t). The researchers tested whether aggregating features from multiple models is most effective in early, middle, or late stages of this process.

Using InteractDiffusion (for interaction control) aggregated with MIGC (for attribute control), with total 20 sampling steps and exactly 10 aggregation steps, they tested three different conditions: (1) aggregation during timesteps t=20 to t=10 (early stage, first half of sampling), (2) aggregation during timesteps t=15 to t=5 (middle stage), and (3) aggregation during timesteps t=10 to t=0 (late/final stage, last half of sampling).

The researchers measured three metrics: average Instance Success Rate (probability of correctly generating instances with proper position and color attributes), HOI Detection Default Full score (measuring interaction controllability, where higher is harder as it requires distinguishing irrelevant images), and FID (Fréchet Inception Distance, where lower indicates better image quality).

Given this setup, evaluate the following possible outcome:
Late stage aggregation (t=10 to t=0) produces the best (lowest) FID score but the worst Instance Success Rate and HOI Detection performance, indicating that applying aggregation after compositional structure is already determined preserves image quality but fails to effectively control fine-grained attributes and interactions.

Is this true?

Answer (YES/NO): NO